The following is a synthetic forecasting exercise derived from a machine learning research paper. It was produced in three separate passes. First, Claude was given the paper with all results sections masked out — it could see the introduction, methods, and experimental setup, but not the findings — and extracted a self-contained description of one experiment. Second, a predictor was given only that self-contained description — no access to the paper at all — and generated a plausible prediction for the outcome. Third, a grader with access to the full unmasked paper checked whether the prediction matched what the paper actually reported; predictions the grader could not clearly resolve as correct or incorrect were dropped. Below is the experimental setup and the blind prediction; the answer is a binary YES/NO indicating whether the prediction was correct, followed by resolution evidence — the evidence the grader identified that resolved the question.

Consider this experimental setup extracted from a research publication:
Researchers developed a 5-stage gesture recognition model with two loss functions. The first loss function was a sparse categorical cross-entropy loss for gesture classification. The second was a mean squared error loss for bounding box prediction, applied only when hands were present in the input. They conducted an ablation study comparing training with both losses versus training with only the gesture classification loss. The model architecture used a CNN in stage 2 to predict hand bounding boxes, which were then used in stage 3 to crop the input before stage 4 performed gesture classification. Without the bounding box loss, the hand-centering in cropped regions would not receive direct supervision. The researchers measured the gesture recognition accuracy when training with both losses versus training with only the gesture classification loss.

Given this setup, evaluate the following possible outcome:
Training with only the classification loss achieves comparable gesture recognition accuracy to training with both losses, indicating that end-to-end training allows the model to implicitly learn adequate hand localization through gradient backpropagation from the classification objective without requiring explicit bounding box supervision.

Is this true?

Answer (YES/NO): NO